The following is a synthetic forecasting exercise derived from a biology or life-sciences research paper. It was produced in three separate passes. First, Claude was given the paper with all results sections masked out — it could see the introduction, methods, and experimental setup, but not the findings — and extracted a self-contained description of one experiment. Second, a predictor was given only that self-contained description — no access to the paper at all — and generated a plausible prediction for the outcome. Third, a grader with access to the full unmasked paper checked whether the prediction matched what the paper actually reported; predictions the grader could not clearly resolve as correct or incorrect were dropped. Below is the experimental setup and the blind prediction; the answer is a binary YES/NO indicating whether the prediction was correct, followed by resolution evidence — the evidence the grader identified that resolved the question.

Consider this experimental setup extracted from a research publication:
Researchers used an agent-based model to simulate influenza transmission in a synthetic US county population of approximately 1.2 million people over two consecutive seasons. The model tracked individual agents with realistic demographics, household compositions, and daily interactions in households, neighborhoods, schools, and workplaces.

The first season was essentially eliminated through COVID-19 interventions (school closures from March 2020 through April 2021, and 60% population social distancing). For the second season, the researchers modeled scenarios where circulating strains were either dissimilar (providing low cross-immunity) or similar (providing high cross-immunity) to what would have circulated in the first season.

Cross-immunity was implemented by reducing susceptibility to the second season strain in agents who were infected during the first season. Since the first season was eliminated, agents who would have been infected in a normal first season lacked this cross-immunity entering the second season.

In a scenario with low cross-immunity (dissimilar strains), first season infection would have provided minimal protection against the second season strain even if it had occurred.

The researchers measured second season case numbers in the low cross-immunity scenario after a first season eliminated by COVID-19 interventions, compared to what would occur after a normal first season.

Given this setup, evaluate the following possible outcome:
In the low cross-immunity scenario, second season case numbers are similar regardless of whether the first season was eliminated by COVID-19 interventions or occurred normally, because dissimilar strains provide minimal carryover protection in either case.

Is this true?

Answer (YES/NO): NO